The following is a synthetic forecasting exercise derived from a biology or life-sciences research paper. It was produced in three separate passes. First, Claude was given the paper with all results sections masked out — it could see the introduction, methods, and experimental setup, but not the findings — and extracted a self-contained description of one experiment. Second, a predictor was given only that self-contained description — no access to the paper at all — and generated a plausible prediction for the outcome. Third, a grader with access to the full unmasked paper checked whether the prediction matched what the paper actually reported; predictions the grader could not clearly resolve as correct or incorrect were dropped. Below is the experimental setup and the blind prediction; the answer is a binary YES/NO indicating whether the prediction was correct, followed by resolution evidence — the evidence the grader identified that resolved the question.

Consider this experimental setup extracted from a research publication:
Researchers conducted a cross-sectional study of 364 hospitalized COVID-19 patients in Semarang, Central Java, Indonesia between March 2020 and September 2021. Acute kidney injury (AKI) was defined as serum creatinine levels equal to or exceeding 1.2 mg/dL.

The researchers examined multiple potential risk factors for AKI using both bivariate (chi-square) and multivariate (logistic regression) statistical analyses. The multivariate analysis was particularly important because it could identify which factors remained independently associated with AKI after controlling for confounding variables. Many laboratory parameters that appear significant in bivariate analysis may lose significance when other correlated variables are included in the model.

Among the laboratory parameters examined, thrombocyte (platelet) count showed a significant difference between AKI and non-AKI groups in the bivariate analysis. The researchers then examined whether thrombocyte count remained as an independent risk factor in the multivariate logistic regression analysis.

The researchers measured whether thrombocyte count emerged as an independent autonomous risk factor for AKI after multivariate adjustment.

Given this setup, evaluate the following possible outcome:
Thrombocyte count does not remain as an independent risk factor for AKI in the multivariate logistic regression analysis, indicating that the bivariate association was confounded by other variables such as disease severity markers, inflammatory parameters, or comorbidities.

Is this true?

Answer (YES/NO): NO